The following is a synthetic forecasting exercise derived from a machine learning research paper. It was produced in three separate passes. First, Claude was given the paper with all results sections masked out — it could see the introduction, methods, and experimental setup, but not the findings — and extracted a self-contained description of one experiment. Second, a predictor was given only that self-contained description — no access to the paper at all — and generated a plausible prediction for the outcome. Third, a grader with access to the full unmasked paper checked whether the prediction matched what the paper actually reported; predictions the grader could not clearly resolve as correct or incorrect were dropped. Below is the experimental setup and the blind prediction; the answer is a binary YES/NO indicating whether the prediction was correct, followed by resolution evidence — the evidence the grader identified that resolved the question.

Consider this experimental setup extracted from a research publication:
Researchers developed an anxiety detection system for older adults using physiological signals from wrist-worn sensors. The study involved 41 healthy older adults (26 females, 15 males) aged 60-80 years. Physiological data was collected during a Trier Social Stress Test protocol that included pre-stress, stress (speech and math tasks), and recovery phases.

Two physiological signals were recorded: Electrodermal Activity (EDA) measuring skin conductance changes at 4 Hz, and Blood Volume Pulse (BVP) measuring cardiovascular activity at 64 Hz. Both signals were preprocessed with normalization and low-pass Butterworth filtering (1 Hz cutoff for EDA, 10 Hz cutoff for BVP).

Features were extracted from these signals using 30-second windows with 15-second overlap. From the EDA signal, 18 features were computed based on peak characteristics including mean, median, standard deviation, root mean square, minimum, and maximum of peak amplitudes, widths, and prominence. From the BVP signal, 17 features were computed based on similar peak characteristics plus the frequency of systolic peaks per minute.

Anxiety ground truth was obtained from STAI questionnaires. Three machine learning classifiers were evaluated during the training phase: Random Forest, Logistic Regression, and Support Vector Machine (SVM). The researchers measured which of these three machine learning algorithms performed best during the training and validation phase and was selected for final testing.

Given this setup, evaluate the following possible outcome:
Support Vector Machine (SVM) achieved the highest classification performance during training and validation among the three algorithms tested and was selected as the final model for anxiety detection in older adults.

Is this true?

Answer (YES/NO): NO